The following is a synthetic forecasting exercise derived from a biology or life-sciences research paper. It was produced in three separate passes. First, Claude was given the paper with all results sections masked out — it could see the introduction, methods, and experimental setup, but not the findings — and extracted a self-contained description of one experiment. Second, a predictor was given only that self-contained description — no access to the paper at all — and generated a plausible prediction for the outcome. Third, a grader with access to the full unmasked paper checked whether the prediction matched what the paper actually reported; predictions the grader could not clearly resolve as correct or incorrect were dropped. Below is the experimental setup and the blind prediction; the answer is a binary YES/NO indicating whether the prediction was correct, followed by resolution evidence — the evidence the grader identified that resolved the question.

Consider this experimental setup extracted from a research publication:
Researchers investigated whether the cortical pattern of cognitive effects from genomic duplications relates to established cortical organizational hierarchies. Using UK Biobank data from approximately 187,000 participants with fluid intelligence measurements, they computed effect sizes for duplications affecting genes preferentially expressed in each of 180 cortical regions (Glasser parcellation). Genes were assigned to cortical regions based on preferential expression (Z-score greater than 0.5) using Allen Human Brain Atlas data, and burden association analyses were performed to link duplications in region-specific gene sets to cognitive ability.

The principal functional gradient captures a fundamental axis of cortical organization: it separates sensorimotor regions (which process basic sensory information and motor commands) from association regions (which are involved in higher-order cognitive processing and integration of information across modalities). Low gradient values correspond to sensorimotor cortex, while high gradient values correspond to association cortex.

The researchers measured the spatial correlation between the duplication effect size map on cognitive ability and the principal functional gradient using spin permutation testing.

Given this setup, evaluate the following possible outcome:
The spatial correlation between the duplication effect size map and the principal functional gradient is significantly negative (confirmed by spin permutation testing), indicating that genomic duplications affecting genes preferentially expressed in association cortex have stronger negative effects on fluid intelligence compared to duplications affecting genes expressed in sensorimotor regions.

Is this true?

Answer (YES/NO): YES